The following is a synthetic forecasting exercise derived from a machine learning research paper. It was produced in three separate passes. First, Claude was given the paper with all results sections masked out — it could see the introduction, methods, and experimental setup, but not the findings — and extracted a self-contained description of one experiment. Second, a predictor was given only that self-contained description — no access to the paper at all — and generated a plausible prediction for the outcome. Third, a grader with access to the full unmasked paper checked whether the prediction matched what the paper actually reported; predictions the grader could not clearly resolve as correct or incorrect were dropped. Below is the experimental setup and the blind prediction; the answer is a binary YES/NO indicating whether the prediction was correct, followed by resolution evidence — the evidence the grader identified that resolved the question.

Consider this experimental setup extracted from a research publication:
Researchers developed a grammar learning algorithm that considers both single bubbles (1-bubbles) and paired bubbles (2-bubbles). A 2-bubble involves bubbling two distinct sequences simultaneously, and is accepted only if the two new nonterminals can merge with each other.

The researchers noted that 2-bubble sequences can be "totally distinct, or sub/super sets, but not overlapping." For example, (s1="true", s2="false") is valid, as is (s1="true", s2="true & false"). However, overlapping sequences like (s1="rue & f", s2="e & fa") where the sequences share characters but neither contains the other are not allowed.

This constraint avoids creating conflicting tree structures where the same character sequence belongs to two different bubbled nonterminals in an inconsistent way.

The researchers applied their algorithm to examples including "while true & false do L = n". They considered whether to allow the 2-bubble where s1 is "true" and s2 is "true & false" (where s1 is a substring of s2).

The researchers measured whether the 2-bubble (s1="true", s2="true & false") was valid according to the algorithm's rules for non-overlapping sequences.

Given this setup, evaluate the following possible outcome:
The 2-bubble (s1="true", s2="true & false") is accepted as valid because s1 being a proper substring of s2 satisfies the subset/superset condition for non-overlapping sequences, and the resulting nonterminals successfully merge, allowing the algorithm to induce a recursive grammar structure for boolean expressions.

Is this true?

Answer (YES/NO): YES